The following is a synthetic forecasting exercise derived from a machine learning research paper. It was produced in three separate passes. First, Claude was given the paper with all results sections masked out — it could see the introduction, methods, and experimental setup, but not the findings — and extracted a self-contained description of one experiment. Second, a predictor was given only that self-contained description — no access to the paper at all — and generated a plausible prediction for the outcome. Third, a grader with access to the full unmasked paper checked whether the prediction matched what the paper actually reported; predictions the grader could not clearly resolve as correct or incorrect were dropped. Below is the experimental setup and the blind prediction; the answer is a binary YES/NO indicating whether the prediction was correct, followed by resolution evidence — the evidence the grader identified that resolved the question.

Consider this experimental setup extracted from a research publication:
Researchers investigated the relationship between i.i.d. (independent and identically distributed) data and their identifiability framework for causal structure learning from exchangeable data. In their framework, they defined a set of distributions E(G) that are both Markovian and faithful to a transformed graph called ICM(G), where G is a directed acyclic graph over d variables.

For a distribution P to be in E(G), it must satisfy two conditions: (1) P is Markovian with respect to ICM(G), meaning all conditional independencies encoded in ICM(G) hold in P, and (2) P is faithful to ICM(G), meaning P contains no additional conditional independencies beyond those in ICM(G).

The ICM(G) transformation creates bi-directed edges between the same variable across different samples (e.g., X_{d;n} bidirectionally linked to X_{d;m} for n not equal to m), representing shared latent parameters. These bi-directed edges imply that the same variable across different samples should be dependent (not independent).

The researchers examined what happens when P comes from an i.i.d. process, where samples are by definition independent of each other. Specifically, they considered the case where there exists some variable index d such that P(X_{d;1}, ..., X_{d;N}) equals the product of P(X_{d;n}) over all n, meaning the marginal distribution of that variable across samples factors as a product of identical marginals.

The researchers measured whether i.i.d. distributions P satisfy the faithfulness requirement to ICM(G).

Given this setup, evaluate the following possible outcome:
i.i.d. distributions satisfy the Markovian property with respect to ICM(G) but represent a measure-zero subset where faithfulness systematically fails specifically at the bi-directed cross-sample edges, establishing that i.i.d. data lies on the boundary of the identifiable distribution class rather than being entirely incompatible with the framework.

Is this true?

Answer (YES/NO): NO